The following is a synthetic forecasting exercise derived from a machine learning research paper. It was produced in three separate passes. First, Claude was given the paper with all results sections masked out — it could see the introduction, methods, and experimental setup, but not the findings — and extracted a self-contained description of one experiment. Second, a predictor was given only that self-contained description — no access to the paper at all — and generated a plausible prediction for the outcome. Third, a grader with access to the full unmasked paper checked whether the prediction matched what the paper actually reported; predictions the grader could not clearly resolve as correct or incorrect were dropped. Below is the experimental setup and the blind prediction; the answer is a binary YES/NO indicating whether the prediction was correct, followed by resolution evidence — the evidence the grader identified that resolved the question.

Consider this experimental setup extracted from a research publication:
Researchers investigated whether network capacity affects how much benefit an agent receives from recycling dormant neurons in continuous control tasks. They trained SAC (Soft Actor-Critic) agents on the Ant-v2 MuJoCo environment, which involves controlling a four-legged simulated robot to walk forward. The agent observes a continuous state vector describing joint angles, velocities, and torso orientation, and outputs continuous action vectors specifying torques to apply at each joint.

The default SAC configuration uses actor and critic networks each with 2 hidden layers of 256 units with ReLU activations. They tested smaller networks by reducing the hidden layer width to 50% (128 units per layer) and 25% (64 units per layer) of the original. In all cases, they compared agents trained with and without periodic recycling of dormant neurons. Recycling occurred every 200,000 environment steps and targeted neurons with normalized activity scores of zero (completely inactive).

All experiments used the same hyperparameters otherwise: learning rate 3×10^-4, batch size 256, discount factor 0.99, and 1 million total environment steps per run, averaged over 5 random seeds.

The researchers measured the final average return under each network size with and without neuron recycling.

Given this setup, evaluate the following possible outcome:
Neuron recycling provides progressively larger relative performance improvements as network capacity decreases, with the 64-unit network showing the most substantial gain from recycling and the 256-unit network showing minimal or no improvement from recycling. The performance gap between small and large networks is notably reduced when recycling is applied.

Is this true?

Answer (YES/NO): NO